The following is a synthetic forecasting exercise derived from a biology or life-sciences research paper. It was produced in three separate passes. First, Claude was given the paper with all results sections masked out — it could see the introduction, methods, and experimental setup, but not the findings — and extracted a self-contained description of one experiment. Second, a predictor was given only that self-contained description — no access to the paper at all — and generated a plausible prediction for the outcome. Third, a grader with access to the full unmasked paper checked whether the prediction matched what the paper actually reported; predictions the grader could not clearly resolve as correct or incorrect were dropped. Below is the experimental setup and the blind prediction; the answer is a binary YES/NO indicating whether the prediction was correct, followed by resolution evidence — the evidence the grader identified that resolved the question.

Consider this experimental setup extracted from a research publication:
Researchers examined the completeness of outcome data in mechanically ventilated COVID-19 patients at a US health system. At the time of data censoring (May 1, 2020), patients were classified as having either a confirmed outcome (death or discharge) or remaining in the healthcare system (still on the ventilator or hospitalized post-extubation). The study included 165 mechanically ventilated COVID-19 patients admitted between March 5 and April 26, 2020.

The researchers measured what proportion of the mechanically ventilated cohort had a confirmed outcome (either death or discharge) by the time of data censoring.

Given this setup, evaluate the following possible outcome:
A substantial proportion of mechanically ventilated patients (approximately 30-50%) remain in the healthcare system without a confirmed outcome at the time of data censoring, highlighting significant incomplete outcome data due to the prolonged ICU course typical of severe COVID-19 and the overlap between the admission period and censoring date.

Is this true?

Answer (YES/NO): YES